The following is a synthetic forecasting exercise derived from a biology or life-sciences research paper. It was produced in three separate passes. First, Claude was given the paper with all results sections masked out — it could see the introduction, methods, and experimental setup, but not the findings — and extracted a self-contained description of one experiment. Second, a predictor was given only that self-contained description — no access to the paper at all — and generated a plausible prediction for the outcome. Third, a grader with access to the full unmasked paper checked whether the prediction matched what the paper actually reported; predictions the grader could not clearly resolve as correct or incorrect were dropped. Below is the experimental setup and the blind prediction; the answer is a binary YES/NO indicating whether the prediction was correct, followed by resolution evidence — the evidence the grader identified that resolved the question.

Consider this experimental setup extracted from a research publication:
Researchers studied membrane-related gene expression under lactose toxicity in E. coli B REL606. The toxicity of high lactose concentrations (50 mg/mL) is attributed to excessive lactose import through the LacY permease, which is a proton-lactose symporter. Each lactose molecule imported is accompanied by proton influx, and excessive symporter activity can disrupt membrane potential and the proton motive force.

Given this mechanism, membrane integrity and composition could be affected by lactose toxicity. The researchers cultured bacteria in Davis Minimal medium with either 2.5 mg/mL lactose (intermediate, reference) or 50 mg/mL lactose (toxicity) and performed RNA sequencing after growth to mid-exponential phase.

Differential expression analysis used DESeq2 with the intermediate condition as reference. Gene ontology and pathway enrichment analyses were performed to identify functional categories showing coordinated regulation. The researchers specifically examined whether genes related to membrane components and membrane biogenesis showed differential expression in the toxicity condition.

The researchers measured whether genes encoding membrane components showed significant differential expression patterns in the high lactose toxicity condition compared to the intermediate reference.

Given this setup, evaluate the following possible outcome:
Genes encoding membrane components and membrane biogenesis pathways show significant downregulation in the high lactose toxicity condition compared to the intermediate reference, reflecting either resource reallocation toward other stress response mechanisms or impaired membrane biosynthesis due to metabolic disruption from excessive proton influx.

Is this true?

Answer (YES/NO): YES